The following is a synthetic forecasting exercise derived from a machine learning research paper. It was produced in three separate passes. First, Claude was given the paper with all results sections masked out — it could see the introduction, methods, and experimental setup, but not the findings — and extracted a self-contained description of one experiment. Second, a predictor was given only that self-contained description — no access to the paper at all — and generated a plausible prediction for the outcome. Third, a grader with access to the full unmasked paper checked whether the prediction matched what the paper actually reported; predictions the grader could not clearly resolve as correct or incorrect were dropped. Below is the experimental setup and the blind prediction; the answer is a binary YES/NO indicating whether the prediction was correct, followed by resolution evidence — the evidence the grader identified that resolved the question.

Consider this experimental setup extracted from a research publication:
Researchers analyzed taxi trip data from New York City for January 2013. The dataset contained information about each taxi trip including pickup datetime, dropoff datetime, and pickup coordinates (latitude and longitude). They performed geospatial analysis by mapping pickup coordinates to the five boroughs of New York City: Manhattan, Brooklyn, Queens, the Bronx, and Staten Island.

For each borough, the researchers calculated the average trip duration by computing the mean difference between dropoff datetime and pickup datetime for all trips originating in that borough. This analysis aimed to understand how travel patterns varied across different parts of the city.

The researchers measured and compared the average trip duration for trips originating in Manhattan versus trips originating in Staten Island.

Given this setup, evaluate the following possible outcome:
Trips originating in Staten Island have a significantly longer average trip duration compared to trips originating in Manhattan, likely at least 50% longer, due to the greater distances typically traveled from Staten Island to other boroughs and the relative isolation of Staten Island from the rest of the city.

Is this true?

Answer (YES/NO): NO